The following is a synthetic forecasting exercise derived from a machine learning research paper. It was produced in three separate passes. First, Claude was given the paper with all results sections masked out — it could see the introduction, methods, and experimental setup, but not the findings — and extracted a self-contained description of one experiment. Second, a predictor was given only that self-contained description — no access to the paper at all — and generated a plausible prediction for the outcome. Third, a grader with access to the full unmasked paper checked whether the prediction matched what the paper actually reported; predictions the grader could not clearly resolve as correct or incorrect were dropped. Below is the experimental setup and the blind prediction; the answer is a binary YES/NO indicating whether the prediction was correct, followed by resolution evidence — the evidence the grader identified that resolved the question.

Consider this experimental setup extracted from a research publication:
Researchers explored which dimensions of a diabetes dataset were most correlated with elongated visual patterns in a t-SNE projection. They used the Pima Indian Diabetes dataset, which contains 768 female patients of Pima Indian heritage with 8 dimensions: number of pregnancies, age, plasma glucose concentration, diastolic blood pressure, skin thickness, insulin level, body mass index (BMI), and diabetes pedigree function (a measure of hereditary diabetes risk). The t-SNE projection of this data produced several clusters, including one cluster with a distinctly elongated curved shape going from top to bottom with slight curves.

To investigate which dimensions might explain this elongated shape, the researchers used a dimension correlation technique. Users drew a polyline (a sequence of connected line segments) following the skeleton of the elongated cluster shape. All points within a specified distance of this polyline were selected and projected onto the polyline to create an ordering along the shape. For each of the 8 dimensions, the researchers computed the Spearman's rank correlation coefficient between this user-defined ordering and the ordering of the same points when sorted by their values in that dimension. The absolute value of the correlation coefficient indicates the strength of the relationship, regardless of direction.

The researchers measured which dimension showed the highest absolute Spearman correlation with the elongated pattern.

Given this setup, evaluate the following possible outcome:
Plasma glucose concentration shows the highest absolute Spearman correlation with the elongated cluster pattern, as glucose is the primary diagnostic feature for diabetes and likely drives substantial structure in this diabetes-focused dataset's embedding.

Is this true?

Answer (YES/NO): NO